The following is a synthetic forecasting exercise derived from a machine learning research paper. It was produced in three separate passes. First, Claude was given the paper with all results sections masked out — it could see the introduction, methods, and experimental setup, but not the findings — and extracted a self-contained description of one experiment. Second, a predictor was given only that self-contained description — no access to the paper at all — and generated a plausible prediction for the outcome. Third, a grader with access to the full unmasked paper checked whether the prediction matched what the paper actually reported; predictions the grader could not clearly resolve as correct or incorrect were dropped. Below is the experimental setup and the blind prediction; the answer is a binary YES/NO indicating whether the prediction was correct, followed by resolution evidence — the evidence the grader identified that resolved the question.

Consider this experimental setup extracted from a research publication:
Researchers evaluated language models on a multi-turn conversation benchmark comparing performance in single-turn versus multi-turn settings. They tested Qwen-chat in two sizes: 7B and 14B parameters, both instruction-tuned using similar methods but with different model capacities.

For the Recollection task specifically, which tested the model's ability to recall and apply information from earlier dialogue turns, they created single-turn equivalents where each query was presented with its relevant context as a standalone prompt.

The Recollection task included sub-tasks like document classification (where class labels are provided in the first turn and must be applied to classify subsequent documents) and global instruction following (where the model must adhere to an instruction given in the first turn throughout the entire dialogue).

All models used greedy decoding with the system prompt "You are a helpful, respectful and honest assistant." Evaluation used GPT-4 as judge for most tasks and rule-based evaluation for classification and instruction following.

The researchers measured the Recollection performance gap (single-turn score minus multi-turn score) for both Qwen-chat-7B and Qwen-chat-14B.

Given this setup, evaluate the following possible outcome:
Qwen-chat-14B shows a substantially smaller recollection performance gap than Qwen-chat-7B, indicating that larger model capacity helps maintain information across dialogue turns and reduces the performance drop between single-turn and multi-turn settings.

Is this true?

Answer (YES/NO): NO